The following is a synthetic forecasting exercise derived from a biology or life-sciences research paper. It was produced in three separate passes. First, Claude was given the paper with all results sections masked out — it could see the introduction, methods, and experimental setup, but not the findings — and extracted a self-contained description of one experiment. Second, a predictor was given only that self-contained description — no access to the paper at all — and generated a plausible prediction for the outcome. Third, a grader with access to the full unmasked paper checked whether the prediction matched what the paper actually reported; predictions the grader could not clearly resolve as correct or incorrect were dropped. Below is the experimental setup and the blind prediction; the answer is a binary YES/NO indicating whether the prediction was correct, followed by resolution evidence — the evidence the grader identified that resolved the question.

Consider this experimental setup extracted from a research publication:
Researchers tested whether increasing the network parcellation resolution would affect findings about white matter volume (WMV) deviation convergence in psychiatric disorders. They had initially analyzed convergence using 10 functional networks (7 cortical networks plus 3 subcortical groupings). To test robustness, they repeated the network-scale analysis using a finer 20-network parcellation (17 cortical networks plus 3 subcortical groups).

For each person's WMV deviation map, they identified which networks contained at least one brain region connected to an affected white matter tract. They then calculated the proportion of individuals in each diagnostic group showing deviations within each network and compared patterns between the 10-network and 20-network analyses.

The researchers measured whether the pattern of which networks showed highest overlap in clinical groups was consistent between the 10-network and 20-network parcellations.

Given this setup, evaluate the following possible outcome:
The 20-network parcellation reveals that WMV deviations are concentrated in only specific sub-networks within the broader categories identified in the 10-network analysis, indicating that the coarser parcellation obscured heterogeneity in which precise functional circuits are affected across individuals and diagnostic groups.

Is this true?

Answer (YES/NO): NO